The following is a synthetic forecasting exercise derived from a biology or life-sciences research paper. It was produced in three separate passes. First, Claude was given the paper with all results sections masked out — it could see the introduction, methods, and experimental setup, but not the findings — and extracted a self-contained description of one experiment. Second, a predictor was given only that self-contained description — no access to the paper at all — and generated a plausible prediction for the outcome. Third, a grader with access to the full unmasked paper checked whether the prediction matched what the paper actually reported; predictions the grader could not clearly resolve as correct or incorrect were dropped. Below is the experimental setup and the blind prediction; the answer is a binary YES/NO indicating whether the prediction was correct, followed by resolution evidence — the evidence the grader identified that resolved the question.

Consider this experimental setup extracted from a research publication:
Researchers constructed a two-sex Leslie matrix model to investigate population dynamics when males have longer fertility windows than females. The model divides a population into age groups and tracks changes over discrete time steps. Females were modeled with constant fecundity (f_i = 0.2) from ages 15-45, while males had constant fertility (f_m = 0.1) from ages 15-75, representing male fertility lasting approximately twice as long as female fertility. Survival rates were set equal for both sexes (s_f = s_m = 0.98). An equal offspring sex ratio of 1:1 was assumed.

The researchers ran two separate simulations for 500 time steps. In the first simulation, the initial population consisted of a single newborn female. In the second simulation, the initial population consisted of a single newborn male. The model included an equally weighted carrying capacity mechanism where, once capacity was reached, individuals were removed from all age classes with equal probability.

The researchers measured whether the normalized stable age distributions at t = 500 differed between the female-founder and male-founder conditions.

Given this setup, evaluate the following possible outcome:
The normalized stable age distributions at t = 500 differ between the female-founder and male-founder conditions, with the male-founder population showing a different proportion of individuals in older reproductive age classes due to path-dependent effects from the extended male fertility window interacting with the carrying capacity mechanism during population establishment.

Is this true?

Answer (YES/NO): NO